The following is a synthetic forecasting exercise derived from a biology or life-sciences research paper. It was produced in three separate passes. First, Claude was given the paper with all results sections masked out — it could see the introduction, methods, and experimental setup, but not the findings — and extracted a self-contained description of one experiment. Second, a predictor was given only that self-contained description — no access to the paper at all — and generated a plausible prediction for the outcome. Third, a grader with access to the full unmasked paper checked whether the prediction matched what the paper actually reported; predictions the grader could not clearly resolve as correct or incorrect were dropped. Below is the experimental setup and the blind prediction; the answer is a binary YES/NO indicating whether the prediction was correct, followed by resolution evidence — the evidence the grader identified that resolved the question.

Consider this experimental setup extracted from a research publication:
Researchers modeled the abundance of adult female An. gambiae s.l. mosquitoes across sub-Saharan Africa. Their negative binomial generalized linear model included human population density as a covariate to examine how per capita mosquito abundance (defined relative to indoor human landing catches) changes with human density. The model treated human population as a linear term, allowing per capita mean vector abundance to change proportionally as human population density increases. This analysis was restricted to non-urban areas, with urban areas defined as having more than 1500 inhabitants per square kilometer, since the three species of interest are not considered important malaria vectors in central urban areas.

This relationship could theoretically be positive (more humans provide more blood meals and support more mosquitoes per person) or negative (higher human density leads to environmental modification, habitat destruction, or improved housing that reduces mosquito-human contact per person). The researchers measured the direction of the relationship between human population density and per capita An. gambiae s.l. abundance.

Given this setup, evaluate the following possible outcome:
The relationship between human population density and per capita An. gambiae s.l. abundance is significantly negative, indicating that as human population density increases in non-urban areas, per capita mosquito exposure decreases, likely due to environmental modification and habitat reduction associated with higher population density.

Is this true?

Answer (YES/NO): YES